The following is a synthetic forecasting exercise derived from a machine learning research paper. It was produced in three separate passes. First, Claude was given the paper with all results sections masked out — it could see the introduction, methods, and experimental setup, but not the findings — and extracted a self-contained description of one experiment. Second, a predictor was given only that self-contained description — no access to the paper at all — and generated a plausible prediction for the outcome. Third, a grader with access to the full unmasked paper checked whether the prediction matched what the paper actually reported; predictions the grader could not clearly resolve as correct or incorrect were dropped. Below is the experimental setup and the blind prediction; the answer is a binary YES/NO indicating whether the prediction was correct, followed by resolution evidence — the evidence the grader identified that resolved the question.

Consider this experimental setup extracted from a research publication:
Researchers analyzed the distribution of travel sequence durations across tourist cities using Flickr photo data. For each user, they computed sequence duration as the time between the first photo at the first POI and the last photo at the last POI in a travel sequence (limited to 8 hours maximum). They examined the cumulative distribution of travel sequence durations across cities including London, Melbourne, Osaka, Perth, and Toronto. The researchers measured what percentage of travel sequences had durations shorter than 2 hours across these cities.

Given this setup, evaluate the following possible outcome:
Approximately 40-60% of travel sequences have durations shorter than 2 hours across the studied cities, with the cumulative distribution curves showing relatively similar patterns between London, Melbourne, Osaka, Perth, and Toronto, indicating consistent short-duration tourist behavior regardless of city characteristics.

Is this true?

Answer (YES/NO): NO